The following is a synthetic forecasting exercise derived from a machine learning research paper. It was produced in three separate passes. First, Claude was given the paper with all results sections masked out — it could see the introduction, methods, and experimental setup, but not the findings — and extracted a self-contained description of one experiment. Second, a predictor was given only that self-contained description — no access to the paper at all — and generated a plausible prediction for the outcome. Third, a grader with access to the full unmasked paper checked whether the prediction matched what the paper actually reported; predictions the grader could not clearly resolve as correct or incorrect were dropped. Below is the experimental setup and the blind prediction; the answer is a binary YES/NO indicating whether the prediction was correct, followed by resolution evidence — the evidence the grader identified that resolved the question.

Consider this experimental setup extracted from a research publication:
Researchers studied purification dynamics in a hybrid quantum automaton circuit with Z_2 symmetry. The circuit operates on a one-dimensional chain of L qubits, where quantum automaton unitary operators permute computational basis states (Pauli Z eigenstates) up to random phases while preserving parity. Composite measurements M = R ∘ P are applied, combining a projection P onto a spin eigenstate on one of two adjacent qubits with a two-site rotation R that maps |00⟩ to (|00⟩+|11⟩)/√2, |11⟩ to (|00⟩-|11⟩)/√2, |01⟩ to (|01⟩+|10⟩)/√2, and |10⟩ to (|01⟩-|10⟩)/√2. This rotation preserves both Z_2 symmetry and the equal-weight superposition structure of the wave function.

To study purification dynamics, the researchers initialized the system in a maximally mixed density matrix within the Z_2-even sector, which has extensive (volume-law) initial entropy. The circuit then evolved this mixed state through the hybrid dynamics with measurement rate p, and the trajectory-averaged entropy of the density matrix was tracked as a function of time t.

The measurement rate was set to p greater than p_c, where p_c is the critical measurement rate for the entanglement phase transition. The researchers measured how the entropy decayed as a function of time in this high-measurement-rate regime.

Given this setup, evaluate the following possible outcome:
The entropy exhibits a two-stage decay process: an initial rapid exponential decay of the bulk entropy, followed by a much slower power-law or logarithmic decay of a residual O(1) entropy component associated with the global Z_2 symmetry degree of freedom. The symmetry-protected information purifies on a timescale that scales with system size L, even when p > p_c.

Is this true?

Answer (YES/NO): NO